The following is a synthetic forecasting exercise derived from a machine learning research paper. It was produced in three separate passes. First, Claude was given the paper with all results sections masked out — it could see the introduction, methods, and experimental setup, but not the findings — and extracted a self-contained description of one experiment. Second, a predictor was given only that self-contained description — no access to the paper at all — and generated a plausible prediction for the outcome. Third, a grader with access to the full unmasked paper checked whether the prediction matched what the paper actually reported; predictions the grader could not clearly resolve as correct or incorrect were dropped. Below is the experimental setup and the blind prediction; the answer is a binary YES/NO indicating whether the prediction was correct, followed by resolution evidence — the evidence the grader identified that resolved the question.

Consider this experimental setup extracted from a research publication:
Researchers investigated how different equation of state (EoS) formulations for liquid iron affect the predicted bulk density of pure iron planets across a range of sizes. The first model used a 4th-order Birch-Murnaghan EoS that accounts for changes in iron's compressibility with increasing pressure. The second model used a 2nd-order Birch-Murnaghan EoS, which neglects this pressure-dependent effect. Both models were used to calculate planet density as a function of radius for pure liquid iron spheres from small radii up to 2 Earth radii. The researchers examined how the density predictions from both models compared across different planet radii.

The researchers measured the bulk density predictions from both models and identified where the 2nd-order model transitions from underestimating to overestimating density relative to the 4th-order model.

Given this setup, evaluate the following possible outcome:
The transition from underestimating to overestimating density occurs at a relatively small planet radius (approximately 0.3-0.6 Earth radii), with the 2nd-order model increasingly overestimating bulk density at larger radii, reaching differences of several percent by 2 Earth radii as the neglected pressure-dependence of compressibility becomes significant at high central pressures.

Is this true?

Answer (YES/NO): NO